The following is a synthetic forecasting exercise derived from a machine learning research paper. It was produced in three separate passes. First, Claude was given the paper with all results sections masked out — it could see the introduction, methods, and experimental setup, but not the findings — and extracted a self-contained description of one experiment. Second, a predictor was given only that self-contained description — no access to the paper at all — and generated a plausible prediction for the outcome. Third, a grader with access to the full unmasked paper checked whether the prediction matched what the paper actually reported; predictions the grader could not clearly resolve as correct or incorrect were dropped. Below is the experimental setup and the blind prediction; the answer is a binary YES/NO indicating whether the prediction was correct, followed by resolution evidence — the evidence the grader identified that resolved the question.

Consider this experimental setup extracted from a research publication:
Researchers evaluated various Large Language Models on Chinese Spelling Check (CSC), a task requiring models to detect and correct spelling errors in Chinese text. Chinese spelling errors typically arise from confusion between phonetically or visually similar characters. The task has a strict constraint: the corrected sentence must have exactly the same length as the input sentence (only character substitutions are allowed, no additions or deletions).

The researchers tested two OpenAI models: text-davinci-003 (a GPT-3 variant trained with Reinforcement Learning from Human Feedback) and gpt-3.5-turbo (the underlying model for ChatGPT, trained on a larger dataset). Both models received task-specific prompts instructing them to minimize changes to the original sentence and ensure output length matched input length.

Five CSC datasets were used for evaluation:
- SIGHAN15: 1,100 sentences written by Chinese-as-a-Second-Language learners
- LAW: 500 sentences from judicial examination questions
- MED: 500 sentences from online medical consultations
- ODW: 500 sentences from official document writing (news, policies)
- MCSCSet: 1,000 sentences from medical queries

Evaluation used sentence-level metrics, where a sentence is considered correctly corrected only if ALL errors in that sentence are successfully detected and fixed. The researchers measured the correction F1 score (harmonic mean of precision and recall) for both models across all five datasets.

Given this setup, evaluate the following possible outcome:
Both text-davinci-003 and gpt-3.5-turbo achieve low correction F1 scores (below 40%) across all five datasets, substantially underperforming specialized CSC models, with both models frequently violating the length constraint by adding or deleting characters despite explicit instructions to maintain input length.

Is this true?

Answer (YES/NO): NO